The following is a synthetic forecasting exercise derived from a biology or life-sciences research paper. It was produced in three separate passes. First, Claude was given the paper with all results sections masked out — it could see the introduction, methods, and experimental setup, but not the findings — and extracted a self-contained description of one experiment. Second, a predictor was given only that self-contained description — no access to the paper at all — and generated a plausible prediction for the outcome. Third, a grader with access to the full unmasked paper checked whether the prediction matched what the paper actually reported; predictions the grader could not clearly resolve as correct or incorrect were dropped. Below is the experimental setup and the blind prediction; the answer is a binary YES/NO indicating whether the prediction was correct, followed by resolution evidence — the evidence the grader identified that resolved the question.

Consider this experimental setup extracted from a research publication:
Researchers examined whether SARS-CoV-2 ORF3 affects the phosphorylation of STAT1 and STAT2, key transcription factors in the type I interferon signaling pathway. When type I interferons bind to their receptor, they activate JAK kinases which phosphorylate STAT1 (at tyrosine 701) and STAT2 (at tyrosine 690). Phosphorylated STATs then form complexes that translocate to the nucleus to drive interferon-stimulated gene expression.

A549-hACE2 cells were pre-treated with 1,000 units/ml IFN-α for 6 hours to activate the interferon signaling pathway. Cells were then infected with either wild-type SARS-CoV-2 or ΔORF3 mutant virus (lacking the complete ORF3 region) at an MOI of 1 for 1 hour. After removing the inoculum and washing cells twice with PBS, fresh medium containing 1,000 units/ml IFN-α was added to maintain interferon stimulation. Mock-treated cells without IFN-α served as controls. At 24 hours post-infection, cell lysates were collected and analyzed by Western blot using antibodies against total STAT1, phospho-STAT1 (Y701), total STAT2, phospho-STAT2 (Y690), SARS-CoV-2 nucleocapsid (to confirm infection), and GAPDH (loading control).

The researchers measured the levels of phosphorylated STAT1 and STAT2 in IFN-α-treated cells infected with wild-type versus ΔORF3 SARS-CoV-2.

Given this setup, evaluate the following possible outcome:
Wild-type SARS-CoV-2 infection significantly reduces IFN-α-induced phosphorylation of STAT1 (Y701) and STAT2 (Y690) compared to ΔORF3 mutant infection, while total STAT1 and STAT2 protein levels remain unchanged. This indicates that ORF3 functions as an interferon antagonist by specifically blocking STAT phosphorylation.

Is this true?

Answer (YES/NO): NO